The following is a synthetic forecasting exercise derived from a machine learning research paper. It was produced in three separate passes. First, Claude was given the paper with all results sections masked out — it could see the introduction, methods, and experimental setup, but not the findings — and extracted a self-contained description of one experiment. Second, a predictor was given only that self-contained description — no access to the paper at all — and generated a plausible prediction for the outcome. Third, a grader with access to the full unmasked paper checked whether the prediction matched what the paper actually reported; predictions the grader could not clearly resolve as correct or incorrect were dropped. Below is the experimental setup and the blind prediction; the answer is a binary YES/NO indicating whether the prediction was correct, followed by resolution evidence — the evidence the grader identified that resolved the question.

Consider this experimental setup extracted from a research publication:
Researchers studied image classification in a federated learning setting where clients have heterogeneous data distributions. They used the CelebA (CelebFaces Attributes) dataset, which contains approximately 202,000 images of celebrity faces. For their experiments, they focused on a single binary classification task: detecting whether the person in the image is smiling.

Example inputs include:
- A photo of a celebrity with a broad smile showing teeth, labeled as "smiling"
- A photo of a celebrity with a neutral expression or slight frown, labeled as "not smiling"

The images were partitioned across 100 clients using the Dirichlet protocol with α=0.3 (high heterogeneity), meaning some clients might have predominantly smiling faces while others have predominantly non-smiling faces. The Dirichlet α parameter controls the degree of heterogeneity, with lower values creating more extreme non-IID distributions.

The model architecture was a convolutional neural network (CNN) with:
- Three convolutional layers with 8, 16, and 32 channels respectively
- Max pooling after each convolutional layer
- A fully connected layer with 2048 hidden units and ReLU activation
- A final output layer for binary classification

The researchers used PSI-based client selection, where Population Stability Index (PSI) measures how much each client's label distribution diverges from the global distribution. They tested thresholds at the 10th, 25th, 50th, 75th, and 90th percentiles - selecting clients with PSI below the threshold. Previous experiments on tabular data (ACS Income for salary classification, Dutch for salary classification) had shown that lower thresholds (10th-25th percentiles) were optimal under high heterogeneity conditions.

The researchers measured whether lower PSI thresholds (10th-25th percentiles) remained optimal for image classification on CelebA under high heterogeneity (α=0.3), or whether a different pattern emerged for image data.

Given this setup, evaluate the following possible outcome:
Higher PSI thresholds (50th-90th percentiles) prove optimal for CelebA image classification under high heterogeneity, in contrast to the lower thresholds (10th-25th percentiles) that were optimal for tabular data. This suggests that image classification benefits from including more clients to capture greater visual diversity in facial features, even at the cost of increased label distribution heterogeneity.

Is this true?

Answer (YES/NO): NO